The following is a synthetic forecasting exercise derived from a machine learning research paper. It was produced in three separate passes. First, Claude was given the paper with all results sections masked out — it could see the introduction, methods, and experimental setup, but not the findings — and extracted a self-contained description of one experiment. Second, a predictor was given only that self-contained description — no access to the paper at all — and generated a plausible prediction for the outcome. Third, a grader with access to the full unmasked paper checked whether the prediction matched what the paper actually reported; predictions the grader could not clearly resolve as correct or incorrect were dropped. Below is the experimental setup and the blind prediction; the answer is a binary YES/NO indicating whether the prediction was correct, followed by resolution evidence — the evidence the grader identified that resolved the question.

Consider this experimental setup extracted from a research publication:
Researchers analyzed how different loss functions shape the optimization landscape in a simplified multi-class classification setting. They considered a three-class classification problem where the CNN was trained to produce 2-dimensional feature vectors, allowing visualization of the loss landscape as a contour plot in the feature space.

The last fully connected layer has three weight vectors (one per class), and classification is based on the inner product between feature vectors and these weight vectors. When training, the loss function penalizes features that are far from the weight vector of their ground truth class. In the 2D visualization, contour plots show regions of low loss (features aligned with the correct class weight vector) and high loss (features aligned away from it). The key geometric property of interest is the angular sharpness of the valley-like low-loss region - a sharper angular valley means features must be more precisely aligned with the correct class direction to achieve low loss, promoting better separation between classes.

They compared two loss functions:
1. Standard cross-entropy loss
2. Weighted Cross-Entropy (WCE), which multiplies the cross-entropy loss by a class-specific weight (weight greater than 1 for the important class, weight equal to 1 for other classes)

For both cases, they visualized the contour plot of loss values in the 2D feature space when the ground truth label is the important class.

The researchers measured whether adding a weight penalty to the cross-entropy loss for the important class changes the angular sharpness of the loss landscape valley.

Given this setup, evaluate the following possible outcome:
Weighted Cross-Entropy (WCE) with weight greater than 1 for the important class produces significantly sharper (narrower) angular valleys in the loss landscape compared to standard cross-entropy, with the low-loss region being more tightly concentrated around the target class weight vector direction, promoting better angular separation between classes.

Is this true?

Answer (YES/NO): NO